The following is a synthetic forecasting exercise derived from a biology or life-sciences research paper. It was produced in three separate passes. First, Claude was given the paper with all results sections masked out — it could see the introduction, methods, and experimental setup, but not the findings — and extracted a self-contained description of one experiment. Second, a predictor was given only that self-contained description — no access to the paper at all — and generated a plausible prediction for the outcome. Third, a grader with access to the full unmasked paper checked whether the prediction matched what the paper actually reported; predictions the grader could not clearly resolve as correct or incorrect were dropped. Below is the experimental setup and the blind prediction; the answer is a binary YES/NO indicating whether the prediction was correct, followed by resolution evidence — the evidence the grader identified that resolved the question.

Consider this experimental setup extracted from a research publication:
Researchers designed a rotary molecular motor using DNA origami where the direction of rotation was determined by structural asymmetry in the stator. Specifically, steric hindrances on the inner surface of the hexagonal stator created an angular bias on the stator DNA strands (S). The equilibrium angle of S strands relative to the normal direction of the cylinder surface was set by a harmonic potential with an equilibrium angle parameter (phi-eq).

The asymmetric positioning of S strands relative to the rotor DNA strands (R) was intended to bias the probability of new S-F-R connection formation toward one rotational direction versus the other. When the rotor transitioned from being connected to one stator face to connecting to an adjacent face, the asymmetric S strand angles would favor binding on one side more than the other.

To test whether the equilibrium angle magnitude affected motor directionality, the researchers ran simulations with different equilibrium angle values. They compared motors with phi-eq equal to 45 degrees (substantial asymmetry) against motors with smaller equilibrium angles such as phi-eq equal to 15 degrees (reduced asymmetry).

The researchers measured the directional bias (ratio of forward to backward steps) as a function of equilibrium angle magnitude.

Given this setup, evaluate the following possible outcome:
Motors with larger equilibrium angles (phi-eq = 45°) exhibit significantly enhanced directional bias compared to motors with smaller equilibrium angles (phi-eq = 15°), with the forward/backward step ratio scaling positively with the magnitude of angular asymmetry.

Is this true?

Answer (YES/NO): YES